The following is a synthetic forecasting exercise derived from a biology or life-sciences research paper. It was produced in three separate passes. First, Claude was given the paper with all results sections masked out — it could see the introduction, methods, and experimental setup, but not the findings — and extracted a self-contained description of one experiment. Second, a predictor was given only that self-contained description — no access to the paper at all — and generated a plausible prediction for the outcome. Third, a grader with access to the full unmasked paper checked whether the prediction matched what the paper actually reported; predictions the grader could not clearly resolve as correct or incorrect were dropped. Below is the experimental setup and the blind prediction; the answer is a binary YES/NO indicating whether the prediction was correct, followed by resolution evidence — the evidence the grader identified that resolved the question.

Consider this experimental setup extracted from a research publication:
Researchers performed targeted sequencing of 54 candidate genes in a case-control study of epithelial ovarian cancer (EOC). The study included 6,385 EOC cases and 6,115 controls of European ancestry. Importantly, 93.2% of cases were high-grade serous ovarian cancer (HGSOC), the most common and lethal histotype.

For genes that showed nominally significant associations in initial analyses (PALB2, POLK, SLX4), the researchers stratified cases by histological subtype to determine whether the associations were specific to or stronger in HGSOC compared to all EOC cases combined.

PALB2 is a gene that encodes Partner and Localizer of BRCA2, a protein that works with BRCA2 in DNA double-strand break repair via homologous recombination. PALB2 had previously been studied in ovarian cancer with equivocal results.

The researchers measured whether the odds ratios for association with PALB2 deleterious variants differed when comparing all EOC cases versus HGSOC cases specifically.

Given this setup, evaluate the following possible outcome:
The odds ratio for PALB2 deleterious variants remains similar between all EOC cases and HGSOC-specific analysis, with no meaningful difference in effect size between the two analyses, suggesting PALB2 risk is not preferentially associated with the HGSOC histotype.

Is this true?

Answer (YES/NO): NO